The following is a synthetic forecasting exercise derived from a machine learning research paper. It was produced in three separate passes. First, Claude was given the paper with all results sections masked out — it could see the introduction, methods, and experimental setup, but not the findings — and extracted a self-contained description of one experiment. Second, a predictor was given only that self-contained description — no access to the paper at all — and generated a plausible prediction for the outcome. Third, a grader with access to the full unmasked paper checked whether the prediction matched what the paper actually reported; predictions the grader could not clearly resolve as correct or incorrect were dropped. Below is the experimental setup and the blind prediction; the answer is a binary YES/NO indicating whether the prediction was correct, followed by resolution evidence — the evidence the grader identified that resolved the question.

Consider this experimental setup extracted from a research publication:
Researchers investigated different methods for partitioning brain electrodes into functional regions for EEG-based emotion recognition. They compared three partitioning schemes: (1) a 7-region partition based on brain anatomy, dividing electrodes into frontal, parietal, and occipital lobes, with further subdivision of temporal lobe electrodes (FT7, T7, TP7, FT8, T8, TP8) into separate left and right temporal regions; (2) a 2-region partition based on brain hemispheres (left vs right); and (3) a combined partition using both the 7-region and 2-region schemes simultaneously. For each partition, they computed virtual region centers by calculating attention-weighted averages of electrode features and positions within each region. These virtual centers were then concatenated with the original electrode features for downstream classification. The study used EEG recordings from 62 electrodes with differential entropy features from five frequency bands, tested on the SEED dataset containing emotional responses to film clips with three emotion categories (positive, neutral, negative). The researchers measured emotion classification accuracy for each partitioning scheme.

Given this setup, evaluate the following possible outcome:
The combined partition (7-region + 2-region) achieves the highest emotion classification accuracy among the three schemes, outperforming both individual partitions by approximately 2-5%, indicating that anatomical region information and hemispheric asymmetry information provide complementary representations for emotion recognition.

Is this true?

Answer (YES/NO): YES